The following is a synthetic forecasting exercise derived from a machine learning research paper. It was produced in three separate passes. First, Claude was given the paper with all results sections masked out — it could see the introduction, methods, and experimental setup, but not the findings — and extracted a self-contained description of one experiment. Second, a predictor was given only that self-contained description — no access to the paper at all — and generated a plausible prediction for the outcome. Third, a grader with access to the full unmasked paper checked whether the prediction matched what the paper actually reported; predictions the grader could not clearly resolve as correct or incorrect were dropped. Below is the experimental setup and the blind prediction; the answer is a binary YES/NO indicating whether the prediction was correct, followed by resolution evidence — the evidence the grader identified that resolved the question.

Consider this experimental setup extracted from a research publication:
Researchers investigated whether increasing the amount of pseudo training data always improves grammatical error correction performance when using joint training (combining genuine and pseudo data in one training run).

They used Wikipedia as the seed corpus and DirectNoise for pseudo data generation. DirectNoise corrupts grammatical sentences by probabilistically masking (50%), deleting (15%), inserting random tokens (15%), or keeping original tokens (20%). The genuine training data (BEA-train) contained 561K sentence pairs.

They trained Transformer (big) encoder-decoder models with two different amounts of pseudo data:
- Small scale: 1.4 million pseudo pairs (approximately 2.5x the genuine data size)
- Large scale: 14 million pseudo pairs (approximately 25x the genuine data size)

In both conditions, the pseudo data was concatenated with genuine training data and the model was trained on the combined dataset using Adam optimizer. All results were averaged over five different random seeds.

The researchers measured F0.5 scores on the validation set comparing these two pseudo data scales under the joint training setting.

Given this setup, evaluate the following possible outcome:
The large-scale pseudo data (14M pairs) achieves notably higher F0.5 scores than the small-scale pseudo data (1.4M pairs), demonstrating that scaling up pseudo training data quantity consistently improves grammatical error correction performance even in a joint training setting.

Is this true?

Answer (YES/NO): NO